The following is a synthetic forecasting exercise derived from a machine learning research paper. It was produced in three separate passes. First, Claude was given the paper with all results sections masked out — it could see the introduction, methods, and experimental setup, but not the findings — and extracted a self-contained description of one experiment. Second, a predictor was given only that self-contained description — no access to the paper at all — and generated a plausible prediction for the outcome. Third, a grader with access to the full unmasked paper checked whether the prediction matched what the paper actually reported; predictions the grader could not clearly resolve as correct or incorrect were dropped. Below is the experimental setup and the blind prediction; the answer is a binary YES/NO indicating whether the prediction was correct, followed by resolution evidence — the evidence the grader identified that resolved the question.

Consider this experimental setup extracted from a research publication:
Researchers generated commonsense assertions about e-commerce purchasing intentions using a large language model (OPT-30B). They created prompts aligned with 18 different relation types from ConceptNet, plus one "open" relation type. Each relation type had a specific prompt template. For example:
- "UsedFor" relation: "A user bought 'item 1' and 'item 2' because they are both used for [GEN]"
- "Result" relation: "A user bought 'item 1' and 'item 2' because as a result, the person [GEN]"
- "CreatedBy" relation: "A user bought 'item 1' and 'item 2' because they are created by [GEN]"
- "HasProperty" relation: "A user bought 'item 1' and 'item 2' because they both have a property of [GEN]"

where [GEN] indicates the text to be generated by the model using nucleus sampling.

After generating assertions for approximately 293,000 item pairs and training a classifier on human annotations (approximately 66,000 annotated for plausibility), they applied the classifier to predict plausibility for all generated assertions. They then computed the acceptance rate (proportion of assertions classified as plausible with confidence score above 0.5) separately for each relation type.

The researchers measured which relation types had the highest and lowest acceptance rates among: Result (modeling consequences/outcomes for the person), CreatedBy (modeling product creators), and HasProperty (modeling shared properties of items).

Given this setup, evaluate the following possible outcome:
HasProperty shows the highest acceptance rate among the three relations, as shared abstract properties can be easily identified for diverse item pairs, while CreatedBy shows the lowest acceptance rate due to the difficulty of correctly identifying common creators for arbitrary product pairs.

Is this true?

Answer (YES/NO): NO